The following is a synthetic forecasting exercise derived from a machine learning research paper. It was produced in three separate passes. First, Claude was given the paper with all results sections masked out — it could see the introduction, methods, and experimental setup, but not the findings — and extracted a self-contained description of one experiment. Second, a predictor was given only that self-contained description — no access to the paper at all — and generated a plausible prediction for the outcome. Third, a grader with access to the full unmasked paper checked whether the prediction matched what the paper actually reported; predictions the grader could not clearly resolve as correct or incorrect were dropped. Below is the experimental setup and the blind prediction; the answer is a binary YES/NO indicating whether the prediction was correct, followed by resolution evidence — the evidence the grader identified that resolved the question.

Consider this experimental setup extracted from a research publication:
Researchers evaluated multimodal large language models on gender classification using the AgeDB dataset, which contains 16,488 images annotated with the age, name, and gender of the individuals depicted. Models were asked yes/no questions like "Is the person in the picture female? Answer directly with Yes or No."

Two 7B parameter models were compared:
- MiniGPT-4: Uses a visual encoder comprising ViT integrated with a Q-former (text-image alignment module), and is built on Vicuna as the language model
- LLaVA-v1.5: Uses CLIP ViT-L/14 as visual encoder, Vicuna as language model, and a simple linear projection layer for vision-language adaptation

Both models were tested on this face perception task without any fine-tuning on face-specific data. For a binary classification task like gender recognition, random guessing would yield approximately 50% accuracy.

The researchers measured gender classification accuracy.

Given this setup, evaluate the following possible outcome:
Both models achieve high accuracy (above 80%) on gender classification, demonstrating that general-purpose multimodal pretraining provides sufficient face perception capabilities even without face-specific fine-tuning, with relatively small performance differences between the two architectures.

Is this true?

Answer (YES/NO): NO